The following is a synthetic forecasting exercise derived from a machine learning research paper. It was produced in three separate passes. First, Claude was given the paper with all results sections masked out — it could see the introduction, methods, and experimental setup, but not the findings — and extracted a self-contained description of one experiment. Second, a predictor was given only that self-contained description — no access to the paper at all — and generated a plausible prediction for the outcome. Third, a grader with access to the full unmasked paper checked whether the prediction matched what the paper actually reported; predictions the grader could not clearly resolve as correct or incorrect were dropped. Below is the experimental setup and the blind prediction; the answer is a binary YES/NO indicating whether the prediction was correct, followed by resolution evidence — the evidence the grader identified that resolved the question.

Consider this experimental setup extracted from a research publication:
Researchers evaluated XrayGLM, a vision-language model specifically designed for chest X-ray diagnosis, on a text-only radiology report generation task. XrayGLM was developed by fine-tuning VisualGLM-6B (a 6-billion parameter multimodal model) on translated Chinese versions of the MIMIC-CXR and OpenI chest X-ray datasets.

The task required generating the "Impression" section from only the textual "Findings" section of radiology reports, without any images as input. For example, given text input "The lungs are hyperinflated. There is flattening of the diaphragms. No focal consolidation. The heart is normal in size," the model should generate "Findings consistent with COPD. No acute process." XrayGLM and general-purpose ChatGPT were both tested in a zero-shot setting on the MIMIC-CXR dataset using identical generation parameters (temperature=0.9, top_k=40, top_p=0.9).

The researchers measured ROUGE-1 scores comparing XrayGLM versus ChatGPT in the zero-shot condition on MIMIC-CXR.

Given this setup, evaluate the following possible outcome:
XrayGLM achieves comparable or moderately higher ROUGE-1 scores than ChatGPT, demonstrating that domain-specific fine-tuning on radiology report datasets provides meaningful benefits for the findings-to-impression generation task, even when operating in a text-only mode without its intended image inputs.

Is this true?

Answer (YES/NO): NO